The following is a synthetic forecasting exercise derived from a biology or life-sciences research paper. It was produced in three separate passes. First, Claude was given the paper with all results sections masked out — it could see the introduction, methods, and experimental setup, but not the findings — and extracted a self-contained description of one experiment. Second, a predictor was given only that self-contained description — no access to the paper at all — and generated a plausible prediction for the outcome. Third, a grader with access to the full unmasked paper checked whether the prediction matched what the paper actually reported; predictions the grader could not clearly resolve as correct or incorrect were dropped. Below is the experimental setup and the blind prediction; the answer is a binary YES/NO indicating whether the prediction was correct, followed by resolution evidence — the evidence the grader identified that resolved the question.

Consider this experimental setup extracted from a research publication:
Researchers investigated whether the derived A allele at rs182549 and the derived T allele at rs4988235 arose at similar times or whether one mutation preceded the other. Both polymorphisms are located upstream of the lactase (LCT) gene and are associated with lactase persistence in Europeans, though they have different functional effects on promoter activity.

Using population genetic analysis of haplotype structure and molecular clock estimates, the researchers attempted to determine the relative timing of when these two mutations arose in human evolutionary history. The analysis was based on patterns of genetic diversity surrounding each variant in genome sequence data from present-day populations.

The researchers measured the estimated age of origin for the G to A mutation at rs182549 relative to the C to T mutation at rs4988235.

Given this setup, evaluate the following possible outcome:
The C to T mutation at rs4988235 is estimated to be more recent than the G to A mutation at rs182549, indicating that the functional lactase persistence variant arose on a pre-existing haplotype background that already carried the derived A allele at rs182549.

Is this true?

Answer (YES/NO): YES